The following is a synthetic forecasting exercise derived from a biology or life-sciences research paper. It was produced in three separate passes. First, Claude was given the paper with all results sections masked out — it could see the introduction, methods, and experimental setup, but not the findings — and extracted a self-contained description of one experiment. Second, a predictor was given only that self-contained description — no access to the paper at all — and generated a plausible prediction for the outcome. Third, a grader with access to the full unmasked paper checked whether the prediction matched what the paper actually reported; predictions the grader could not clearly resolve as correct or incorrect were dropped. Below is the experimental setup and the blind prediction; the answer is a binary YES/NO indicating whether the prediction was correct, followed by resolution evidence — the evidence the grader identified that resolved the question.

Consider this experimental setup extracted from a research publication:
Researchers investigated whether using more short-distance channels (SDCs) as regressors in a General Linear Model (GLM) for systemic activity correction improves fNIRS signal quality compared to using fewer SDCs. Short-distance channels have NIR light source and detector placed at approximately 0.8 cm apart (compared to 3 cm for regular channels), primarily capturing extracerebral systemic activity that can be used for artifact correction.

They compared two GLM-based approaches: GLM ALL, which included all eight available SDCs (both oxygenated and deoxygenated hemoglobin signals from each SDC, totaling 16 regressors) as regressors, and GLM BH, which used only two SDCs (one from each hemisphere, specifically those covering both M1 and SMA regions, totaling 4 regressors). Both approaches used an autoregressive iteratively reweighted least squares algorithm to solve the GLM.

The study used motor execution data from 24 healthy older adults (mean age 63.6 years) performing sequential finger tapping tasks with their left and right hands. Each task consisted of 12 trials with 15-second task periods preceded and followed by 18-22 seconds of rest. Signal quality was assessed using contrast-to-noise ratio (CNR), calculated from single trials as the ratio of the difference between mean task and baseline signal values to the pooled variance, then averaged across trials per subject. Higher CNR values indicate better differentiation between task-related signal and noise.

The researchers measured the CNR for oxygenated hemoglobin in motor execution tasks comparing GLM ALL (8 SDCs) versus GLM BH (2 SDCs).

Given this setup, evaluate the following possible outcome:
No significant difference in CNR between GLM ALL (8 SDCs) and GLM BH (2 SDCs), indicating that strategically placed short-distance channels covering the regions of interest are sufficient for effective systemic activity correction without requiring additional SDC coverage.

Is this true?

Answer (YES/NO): NO